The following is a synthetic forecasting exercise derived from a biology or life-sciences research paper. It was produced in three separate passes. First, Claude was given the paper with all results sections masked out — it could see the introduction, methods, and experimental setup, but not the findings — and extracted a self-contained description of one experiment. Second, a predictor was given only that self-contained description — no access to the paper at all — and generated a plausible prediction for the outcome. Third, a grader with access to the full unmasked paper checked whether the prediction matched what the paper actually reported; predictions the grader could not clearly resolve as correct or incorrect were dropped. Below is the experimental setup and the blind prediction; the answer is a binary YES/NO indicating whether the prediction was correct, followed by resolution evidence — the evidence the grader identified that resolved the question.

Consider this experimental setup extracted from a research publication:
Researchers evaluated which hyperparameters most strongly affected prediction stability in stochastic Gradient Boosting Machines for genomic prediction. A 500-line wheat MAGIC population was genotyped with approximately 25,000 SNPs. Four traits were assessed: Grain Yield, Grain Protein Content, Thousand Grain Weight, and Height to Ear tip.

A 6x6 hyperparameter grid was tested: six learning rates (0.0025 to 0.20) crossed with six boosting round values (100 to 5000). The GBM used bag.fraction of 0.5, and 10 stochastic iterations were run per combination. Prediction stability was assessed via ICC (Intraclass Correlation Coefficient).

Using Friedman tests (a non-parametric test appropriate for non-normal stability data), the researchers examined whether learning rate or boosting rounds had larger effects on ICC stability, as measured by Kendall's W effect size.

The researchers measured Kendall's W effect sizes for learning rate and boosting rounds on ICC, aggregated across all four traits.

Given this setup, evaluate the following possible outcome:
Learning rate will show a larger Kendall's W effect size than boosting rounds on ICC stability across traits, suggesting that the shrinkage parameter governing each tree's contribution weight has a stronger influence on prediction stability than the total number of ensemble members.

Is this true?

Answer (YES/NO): YES